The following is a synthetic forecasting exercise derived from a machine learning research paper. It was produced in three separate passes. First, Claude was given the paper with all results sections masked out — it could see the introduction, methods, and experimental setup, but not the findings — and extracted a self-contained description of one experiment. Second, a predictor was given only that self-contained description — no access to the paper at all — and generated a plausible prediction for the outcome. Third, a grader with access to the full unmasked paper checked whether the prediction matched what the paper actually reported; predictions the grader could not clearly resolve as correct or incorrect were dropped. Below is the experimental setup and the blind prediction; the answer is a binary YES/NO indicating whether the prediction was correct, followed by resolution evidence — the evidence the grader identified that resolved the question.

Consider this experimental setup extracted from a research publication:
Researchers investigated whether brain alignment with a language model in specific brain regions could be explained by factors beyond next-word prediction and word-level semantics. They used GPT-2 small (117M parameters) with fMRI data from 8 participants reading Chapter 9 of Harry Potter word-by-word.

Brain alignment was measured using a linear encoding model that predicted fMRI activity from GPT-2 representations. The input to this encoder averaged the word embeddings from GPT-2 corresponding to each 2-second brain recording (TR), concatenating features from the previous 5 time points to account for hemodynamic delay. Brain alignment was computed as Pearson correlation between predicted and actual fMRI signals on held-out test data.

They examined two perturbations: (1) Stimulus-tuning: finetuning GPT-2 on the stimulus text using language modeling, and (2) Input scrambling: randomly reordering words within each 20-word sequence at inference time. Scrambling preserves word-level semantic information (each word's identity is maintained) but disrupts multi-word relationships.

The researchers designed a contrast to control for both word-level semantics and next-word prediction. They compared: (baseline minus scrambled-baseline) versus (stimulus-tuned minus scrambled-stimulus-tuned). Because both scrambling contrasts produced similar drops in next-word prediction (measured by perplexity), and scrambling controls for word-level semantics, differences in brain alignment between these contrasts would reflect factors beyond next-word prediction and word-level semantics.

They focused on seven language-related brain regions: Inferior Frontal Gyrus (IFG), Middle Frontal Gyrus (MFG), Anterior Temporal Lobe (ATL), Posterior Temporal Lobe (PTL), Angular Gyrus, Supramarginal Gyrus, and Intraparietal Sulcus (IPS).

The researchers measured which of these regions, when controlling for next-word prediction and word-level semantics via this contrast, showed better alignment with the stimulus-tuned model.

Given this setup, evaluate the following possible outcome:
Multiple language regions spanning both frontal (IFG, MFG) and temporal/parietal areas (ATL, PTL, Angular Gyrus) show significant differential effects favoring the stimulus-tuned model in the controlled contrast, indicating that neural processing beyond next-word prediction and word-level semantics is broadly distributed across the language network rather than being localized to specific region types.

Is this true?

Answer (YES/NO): NO